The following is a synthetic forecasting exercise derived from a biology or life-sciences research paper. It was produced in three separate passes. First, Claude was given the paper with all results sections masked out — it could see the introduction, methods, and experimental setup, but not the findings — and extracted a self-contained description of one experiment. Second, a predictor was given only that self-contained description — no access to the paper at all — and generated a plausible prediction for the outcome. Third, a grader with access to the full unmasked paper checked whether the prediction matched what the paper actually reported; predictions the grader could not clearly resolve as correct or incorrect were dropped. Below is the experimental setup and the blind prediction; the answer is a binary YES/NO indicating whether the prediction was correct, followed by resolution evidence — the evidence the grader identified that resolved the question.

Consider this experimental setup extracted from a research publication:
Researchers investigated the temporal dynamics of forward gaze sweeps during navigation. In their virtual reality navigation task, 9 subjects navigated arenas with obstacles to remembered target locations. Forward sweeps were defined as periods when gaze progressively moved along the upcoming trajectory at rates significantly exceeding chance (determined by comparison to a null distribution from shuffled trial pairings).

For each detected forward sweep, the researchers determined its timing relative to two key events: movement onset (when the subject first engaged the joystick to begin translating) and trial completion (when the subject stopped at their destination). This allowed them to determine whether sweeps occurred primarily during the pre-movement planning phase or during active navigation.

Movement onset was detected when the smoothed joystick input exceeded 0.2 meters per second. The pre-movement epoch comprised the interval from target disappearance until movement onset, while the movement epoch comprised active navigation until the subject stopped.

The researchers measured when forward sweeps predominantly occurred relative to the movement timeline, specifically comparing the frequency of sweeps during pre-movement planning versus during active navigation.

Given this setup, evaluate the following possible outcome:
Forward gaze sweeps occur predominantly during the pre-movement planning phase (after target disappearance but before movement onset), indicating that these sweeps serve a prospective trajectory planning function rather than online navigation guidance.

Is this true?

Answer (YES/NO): NO